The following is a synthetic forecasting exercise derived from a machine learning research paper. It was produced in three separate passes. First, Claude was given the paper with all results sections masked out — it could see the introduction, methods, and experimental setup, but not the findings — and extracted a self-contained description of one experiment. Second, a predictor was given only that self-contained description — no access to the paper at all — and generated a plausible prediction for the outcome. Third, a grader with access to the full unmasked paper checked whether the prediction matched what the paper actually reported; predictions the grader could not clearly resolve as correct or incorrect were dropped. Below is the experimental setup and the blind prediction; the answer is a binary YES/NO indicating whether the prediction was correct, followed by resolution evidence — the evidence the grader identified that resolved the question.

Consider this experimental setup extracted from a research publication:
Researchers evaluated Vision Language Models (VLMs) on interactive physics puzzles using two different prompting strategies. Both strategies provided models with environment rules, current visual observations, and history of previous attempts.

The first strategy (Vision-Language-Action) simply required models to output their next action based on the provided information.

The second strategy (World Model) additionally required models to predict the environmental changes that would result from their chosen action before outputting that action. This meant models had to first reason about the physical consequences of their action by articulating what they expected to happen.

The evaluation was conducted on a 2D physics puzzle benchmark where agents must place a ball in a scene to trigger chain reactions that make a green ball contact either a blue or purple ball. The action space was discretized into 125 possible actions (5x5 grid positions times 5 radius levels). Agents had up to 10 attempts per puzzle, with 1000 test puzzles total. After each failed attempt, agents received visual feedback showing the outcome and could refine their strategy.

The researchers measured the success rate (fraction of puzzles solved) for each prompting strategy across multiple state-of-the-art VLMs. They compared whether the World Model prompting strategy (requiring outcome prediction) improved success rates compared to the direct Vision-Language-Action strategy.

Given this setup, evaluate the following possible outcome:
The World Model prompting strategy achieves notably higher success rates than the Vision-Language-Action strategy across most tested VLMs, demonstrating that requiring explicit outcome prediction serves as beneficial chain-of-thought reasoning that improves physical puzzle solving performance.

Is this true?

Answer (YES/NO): NO